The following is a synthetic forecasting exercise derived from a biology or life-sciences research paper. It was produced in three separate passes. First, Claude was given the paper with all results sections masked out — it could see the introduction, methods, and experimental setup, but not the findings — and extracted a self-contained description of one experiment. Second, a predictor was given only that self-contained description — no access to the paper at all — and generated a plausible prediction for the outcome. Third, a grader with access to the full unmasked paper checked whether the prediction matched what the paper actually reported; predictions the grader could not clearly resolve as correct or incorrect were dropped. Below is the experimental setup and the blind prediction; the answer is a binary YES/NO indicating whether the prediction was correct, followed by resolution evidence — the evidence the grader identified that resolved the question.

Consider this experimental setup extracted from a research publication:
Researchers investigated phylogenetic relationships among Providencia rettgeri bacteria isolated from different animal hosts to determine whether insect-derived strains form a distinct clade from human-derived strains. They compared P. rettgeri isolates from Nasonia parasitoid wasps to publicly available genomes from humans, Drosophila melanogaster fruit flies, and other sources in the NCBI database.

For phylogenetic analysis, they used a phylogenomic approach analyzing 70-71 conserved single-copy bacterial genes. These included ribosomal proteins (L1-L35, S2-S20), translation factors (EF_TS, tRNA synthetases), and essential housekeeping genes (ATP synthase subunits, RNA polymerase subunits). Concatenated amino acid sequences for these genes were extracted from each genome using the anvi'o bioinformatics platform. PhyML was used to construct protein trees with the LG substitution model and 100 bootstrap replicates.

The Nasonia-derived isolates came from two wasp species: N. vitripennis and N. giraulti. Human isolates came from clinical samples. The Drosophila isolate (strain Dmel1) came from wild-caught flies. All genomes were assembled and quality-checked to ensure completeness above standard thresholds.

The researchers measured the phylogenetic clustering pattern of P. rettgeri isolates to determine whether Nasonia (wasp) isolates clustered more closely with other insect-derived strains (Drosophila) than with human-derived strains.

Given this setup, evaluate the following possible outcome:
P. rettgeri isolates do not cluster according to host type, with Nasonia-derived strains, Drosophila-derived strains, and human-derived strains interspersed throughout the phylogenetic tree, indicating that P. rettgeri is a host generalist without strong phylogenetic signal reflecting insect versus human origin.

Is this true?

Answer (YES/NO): NO